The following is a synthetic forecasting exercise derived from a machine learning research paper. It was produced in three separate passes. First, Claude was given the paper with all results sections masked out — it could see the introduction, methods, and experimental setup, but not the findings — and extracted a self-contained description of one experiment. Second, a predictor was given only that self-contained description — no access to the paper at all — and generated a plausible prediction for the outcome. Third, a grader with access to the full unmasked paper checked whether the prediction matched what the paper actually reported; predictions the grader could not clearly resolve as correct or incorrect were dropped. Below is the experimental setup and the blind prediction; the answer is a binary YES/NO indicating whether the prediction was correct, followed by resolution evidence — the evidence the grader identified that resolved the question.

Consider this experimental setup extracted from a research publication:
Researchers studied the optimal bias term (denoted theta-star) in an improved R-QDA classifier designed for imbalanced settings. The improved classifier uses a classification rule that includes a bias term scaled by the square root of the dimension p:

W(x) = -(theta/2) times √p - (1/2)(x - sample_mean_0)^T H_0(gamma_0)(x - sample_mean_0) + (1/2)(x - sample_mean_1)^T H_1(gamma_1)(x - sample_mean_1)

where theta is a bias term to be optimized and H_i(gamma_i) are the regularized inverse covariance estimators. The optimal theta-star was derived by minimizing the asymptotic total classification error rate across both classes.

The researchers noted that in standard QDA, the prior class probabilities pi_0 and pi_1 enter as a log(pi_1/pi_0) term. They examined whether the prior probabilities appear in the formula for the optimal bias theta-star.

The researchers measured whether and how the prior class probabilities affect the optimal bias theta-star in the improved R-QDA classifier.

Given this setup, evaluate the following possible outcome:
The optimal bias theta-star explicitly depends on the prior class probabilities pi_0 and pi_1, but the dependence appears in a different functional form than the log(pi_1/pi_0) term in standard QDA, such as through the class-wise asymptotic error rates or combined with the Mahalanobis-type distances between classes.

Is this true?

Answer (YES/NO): NO